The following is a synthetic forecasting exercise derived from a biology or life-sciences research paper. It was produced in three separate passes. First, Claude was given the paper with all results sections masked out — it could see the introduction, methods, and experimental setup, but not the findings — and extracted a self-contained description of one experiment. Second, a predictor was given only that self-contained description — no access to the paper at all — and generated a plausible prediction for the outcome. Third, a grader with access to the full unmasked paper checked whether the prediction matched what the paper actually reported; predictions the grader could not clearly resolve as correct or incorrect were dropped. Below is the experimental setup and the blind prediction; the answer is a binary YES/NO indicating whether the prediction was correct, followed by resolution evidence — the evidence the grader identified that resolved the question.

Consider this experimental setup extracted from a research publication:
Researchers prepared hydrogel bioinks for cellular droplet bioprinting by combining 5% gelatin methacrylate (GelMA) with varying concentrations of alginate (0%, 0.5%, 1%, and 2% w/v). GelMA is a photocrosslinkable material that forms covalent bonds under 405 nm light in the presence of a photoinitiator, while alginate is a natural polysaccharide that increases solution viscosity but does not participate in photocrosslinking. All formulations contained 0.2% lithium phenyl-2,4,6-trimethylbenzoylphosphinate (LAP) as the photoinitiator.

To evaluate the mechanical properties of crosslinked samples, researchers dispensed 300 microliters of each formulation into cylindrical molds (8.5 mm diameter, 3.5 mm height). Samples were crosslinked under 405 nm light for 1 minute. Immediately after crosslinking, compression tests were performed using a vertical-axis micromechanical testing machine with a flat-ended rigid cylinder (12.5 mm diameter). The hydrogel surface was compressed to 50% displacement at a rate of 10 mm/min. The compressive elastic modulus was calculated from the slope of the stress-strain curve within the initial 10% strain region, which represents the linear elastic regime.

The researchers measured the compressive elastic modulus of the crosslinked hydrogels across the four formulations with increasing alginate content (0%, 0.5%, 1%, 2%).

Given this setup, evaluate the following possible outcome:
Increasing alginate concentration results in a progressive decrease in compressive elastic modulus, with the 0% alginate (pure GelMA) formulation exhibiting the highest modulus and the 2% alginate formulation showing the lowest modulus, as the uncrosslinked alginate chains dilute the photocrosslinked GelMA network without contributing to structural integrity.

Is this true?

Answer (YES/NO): NO